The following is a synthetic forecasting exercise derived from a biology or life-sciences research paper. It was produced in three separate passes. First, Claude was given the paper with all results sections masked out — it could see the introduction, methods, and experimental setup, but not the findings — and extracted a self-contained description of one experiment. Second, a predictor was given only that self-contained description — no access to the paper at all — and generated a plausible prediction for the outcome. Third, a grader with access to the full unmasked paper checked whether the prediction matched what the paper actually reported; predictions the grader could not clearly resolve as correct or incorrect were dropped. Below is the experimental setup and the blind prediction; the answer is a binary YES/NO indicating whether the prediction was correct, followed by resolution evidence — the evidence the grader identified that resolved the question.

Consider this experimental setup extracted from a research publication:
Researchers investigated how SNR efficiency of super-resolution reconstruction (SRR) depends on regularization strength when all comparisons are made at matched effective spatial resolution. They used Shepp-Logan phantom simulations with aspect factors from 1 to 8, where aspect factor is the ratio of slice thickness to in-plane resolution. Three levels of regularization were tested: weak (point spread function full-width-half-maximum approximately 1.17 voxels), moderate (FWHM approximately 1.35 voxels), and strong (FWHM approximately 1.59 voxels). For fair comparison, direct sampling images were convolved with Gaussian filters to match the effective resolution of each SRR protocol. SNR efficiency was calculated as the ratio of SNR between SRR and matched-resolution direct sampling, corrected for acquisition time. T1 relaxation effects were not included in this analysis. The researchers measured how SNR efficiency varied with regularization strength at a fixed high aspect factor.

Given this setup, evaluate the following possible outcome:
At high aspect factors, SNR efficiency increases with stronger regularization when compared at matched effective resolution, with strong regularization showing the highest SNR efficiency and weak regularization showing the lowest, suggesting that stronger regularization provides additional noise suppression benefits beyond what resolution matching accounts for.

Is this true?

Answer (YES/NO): YES